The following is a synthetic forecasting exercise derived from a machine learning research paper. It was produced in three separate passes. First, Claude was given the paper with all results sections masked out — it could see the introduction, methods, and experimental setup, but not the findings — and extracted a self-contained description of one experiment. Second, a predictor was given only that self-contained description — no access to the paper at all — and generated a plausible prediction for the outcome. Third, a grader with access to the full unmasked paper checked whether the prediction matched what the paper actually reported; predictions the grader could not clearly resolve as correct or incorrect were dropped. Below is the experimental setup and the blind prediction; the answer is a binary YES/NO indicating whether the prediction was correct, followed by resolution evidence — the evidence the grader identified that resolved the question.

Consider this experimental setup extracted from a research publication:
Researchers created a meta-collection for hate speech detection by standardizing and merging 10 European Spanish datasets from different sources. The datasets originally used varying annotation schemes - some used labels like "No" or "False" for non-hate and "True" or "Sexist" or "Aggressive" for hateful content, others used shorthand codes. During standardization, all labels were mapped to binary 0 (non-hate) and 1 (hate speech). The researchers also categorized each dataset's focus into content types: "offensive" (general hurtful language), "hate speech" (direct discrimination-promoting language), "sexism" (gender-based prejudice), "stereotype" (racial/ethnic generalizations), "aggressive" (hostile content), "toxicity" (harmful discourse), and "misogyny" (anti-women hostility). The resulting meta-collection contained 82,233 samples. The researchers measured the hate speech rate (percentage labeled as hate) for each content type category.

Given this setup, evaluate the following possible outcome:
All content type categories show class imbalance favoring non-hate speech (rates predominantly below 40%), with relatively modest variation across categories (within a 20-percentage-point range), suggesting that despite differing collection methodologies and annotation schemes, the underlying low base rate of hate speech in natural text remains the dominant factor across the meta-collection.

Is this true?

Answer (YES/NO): NO